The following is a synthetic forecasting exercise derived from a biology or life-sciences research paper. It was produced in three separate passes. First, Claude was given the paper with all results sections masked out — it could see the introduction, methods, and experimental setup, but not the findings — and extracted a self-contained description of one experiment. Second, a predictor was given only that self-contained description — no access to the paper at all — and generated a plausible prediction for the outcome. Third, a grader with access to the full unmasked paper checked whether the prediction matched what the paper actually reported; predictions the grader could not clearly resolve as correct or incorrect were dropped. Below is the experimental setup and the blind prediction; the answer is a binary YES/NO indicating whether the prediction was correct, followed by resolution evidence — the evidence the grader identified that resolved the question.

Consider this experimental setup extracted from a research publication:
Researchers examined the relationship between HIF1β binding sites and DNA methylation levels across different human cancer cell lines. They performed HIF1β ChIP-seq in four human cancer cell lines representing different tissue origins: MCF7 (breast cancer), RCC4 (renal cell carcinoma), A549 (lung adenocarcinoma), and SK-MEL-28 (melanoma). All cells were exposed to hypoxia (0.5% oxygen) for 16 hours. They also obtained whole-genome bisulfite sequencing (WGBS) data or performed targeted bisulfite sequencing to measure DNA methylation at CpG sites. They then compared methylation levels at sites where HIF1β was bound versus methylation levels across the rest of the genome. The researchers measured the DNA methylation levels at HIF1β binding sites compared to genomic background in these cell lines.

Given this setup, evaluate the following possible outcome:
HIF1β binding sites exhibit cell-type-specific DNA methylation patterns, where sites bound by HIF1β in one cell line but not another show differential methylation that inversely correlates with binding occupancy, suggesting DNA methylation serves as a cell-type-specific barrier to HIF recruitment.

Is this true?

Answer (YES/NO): YES